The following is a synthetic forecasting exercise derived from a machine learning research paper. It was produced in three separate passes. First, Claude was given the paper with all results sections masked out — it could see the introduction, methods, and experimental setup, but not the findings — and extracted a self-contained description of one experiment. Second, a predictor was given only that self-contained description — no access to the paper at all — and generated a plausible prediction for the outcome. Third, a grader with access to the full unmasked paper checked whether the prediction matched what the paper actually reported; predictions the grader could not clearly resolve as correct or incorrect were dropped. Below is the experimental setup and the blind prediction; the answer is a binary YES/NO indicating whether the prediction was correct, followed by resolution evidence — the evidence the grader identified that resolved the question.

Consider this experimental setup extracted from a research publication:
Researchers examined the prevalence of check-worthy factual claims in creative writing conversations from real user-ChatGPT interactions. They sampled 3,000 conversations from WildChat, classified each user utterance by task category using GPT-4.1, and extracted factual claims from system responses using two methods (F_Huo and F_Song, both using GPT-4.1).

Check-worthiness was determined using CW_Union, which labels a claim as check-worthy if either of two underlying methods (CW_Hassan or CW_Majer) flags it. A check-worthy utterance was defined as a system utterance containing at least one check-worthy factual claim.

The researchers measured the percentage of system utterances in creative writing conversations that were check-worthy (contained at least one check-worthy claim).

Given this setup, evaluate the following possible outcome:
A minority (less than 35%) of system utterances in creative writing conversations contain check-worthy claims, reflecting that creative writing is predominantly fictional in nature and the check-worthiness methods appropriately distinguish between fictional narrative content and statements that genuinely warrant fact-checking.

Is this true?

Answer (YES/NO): NO